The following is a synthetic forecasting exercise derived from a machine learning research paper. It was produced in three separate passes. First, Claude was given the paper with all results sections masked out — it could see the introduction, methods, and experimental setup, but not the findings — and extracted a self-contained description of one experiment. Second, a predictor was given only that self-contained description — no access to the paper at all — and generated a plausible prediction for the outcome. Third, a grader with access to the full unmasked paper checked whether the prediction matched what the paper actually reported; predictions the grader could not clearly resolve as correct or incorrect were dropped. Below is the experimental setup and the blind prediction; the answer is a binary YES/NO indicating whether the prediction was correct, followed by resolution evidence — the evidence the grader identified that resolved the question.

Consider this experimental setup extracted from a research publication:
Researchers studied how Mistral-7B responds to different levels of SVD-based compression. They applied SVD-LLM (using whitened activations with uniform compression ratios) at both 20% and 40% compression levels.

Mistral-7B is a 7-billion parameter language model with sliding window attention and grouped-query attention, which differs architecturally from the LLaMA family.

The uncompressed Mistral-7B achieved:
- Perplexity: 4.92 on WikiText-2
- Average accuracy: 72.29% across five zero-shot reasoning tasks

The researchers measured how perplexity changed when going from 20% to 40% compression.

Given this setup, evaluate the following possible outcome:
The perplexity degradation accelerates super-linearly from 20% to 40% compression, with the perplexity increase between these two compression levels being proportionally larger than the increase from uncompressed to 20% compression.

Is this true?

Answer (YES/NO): YES